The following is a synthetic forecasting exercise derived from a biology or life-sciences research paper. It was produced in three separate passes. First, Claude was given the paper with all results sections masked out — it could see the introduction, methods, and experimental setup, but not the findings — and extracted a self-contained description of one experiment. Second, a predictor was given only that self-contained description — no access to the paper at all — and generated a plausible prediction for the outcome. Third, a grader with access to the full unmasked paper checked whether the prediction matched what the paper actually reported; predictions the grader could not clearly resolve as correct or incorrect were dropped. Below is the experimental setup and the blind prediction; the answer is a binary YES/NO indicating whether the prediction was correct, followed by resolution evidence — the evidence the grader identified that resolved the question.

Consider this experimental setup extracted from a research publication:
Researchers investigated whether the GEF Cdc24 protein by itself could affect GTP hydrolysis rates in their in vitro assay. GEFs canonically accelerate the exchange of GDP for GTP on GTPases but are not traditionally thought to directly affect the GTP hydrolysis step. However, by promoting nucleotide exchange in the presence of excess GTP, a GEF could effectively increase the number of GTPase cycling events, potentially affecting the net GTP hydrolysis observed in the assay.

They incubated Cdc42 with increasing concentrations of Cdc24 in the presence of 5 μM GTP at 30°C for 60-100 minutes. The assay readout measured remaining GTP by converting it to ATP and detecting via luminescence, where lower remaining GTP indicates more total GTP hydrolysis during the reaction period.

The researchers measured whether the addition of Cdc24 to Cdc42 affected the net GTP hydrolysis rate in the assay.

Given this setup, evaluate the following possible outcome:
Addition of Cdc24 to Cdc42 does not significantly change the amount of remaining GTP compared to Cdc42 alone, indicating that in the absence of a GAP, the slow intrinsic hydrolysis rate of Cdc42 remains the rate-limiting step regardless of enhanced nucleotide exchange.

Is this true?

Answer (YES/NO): NO